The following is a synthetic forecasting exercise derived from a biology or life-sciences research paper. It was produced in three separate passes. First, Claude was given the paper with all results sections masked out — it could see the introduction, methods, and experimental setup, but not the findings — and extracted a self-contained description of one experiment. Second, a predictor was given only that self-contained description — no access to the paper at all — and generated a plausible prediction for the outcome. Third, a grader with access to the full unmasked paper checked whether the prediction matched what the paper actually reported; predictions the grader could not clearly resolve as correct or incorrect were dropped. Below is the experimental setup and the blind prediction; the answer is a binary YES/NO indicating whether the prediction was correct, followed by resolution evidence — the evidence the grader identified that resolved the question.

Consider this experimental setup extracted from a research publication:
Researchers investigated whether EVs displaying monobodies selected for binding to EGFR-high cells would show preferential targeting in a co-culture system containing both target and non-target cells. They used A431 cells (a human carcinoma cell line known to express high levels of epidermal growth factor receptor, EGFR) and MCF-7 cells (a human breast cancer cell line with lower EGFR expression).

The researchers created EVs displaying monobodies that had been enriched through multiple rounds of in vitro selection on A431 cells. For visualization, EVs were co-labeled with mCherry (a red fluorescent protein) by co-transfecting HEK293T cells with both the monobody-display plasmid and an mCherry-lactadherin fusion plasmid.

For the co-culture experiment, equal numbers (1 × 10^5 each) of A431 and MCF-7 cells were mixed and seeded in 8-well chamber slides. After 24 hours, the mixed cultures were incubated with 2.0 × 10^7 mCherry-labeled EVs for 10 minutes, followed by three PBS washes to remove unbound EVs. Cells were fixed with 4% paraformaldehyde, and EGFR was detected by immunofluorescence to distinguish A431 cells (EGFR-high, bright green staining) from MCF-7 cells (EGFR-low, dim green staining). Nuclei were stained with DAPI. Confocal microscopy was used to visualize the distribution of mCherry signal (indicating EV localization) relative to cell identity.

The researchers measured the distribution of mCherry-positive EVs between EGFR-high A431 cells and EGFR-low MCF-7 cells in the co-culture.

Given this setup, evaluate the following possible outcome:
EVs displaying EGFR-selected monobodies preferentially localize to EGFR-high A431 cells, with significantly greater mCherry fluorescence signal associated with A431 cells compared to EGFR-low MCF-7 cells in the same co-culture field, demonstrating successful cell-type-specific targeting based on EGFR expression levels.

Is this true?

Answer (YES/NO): YES